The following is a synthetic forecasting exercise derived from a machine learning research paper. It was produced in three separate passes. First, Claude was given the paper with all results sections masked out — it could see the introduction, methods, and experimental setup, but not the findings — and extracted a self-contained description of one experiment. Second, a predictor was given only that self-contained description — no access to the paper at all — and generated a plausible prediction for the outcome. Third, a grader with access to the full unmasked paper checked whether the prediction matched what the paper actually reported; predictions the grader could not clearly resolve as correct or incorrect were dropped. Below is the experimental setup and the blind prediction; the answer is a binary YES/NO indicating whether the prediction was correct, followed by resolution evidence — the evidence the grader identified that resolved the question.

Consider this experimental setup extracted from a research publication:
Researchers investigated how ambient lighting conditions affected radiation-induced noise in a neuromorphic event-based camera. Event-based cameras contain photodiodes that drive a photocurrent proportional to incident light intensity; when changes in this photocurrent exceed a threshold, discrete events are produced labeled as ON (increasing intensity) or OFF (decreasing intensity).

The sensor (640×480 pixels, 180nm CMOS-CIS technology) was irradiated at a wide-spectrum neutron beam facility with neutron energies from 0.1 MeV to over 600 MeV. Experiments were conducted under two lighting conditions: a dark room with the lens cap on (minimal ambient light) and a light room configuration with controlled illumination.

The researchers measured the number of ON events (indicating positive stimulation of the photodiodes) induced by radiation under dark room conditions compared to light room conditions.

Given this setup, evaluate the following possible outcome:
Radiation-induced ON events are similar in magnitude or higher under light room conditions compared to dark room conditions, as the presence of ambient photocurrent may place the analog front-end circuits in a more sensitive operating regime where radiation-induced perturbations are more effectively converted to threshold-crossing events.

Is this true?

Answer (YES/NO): NO